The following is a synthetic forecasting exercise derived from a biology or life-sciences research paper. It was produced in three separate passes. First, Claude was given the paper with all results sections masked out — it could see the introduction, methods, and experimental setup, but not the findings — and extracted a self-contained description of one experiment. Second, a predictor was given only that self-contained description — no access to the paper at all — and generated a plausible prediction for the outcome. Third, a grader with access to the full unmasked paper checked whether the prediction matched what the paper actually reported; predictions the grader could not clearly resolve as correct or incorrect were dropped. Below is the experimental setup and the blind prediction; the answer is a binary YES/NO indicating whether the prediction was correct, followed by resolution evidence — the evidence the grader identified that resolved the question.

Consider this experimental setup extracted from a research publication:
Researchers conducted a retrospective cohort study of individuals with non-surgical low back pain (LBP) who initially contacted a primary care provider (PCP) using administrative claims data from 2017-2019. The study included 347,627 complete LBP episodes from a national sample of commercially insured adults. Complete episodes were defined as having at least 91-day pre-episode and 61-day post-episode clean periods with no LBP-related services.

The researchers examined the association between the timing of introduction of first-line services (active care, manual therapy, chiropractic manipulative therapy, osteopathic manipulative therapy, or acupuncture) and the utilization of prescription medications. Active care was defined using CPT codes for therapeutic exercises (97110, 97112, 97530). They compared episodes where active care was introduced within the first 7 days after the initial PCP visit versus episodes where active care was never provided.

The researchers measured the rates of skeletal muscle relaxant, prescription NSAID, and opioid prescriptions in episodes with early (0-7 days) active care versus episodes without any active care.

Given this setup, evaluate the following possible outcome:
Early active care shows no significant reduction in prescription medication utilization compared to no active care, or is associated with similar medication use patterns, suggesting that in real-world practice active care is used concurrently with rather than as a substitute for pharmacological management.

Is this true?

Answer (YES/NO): NO